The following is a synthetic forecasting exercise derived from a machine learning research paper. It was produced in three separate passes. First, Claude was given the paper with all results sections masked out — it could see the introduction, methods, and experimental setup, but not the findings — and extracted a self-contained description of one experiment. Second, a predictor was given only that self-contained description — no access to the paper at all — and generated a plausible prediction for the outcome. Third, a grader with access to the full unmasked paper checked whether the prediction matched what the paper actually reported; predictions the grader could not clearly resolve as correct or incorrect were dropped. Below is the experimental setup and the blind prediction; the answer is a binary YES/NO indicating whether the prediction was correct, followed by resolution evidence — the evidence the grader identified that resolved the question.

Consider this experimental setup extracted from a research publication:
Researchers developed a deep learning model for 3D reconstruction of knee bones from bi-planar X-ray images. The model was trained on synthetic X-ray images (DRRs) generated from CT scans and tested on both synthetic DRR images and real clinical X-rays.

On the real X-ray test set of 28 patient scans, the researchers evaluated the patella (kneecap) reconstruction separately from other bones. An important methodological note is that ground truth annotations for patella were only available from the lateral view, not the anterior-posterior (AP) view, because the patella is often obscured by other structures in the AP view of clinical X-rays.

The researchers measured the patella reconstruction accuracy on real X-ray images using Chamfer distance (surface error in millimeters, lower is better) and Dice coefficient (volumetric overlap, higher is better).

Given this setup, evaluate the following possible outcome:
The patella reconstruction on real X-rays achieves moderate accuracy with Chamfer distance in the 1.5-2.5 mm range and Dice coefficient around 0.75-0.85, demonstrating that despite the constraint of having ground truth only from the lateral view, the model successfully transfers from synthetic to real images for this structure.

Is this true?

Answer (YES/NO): NO